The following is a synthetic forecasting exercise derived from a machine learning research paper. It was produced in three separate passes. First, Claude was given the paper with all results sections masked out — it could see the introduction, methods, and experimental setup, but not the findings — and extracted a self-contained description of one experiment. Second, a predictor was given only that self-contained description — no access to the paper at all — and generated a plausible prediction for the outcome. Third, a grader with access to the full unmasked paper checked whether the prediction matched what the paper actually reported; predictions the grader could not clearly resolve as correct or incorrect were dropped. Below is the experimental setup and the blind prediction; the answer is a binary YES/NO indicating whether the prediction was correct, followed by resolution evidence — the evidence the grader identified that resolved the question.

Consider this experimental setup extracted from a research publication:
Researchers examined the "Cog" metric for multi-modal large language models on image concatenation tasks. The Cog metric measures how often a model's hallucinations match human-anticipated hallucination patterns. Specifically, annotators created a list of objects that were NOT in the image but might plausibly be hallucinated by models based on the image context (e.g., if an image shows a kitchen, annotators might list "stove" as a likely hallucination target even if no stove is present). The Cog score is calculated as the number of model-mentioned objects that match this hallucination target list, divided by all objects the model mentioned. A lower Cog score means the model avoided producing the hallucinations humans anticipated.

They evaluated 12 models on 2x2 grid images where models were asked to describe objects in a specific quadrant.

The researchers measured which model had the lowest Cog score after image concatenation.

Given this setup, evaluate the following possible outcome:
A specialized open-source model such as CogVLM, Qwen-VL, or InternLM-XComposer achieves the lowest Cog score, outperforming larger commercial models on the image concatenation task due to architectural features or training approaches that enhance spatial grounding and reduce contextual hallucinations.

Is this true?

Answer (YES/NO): NO